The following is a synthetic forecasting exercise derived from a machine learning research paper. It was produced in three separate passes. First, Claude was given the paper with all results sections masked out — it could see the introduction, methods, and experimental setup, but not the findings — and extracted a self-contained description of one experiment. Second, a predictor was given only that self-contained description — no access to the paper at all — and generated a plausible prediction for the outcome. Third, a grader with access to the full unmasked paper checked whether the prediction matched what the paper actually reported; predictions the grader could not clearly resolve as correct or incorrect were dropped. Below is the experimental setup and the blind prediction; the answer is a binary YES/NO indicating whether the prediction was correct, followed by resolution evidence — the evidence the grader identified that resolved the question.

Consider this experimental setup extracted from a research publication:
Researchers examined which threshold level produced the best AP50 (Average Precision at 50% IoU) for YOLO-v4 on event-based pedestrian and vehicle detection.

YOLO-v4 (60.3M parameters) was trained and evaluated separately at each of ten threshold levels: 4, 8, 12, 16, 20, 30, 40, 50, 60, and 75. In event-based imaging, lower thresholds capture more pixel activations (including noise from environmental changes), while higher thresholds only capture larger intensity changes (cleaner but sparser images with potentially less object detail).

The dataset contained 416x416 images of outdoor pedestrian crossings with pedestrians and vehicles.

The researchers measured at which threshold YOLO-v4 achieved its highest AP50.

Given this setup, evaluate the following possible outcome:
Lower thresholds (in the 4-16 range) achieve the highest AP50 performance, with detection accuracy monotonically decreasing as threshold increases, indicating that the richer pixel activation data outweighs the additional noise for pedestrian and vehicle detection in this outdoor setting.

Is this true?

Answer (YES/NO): NO